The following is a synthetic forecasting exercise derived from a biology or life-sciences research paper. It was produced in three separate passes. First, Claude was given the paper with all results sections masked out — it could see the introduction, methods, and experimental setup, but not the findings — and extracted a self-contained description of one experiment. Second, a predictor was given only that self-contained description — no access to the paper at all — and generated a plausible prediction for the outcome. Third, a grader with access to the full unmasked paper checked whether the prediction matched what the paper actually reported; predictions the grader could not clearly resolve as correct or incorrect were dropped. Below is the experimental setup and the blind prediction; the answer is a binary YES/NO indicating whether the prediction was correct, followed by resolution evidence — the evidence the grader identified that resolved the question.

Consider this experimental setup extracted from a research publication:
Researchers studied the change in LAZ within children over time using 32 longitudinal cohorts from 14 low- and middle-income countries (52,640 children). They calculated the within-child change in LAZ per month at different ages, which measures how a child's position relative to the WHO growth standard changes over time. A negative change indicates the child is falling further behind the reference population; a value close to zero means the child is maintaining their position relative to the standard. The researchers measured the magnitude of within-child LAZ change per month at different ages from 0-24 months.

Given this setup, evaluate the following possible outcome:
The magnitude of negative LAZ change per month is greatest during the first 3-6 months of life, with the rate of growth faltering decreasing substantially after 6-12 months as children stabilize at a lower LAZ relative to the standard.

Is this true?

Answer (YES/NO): NO